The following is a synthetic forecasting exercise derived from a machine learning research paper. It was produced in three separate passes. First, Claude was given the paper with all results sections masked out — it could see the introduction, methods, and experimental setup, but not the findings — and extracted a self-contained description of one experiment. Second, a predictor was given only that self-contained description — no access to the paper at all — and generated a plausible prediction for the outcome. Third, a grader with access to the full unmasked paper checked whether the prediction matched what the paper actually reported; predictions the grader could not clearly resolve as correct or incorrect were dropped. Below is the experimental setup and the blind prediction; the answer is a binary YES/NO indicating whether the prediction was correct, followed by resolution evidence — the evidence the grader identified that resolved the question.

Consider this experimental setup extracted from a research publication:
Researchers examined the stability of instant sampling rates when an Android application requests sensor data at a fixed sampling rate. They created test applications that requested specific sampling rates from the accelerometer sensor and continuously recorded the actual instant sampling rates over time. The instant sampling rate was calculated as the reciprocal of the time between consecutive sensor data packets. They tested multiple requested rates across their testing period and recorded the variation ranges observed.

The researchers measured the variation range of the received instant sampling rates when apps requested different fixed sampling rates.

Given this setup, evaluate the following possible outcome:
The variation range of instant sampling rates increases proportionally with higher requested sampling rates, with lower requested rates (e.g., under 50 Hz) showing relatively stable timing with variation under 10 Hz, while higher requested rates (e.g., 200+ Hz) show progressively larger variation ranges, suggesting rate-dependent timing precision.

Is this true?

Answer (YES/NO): NO